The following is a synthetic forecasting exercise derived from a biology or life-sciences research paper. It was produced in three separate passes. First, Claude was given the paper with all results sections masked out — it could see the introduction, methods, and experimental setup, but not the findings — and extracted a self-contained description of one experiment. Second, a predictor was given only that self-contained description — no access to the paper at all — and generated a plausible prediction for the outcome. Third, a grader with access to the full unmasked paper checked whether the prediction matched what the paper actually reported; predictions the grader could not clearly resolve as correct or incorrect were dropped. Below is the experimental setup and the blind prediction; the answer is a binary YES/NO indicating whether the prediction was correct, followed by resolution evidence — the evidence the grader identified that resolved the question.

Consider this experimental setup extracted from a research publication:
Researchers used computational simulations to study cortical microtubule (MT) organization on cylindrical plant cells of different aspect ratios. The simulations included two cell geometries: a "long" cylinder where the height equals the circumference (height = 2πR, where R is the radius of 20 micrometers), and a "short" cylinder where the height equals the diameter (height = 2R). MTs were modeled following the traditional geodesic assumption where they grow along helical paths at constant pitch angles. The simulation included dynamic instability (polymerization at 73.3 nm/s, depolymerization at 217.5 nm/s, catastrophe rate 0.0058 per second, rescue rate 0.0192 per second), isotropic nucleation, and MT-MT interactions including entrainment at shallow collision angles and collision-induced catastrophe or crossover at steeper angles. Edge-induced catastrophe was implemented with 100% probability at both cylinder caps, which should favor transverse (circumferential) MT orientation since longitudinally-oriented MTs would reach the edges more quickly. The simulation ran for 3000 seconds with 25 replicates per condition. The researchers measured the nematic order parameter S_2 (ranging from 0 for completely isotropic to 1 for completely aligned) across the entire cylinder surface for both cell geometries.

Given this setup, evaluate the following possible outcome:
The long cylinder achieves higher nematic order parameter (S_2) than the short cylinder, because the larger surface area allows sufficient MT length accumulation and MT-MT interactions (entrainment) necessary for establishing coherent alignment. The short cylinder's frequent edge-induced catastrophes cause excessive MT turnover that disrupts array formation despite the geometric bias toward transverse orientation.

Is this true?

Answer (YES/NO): NO